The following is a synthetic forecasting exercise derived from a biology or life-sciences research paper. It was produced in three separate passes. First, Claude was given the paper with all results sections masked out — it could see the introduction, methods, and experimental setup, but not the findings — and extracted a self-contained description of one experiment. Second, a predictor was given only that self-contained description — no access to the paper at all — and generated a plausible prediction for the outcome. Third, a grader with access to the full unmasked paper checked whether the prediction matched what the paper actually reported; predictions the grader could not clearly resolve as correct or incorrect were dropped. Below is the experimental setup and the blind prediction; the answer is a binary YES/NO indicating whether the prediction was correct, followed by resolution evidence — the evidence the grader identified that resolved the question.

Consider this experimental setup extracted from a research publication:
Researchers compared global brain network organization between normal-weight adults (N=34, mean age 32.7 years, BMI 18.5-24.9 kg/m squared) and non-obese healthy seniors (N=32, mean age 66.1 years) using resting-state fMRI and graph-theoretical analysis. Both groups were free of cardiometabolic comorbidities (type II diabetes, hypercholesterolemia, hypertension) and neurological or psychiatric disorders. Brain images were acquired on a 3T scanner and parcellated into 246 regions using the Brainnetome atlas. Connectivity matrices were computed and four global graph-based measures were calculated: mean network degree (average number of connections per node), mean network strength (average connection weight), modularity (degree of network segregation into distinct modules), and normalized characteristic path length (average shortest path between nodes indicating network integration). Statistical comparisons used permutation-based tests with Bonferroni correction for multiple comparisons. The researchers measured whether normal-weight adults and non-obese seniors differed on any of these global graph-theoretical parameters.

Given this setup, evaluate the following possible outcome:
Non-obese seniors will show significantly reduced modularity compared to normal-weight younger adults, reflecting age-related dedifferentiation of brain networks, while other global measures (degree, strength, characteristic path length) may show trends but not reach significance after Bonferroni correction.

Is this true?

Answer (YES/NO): NO